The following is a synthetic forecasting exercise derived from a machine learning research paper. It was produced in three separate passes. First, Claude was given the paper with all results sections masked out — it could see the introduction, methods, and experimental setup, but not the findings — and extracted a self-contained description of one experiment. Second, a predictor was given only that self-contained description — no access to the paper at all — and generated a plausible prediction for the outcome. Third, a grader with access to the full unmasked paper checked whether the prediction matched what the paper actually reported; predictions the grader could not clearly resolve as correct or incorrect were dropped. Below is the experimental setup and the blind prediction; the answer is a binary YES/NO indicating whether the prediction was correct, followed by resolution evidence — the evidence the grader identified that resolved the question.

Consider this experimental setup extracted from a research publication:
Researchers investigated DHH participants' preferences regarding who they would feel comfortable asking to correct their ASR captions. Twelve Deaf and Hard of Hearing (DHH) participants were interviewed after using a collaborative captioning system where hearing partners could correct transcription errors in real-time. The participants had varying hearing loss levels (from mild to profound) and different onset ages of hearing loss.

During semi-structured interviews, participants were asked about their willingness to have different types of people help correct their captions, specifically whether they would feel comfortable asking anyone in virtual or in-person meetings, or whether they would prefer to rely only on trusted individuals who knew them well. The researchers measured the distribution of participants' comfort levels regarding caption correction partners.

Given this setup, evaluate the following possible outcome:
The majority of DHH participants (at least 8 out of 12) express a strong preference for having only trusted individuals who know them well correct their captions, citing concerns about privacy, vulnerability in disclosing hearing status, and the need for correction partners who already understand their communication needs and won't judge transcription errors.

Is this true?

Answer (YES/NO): NO